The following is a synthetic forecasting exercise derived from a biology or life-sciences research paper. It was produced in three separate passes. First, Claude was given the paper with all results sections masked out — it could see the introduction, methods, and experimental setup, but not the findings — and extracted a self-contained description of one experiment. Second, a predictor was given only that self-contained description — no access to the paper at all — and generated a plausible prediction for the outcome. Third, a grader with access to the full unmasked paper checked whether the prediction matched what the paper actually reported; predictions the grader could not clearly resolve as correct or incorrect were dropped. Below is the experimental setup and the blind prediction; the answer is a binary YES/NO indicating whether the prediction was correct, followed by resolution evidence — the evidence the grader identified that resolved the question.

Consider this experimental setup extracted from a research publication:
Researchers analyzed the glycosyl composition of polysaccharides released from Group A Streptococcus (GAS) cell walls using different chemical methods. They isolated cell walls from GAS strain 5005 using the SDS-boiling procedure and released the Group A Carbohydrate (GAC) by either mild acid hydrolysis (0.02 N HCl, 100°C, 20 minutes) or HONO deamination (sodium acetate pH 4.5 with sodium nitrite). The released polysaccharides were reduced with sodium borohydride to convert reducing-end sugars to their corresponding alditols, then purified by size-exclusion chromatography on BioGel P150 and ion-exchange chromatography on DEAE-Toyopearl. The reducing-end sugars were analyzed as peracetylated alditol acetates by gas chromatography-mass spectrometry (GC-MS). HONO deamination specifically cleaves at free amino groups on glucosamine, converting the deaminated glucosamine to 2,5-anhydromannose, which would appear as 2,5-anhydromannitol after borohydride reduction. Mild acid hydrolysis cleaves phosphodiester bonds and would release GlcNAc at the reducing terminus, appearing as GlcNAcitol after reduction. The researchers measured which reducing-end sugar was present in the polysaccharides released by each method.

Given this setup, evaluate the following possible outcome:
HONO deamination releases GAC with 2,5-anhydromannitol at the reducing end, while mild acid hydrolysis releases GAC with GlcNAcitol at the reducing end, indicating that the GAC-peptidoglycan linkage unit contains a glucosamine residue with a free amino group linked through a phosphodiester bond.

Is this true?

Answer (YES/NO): YES